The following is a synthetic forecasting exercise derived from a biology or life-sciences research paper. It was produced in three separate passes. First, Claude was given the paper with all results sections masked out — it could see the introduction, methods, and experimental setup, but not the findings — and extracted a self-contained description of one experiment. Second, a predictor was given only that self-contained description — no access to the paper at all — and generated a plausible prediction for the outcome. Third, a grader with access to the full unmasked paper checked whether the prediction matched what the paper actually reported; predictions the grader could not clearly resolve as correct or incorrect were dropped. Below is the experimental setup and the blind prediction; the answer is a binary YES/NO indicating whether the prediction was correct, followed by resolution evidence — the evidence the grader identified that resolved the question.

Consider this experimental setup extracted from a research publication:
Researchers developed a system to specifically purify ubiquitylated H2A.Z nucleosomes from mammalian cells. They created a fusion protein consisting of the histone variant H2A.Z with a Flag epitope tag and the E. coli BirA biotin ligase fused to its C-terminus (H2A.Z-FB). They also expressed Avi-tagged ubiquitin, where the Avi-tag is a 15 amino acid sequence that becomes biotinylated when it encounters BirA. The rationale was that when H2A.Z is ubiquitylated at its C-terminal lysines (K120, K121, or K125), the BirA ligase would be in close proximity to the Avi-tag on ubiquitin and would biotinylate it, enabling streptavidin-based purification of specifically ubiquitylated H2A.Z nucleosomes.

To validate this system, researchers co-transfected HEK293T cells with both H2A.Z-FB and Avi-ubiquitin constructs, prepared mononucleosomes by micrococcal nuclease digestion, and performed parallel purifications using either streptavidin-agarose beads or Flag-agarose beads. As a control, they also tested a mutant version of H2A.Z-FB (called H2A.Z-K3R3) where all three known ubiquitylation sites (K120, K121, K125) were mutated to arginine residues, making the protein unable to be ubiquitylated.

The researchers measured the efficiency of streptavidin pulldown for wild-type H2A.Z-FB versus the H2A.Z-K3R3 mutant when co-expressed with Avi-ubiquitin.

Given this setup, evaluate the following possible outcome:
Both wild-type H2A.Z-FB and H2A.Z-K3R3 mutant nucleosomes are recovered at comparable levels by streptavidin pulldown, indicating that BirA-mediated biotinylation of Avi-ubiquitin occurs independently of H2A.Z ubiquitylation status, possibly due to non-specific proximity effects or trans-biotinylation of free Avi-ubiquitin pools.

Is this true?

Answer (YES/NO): NO